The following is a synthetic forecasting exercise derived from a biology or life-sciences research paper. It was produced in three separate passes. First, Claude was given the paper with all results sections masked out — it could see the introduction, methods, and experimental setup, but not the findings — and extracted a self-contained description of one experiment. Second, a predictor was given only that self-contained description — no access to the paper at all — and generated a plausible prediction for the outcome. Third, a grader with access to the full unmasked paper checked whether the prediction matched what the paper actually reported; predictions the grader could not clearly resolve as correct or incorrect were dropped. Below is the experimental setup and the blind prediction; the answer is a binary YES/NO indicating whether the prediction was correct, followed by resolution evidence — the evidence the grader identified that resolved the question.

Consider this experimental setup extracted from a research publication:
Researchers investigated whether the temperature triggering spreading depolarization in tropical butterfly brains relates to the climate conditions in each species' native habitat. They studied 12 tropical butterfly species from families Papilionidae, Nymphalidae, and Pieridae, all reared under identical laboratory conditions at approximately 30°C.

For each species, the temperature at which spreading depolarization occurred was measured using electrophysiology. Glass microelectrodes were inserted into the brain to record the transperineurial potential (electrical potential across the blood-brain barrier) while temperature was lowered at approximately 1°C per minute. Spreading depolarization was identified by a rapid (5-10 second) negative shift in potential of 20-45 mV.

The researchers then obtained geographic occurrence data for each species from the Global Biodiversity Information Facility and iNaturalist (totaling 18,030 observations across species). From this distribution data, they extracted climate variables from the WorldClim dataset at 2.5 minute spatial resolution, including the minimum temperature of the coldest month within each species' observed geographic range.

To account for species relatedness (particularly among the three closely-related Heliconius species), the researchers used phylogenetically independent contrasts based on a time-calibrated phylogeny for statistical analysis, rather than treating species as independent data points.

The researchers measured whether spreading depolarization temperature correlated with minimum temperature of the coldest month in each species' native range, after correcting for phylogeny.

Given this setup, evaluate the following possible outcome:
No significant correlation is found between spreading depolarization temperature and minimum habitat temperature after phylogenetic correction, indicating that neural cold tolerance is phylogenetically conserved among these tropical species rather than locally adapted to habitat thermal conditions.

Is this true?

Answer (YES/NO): NO